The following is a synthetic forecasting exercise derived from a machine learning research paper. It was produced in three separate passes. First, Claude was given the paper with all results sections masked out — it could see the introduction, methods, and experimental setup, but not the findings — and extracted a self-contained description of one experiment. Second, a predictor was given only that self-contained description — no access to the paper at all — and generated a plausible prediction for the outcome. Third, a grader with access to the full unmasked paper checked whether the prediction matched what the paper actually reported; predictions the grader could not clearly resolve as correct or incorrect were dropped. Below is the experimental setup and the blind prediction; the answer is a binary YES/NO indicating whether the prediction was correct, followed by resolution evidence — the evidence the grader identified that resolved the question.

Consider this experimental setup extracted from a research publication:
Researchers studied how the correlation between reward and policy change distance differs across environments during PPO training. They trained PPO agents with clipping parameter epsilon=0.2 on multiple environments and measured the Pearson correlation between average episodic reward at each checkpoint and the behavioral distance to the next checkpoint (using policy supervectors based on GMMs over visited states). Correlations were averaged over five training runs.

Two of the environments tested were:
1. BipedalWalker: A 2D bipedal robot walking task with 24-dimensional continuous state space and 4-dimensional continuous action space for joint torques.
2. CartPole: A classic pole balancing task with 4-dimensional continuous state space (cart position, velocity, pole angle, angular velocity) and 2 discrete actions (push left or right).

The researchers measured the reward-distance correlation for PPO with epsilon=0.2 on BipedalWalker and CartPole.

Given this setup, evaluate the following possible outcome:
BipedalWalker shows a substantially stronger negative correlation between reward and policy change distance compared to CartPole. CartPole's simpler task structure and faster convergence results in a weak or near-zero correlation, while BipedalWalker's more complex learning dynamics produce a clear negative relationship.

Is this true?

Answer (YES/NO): YES